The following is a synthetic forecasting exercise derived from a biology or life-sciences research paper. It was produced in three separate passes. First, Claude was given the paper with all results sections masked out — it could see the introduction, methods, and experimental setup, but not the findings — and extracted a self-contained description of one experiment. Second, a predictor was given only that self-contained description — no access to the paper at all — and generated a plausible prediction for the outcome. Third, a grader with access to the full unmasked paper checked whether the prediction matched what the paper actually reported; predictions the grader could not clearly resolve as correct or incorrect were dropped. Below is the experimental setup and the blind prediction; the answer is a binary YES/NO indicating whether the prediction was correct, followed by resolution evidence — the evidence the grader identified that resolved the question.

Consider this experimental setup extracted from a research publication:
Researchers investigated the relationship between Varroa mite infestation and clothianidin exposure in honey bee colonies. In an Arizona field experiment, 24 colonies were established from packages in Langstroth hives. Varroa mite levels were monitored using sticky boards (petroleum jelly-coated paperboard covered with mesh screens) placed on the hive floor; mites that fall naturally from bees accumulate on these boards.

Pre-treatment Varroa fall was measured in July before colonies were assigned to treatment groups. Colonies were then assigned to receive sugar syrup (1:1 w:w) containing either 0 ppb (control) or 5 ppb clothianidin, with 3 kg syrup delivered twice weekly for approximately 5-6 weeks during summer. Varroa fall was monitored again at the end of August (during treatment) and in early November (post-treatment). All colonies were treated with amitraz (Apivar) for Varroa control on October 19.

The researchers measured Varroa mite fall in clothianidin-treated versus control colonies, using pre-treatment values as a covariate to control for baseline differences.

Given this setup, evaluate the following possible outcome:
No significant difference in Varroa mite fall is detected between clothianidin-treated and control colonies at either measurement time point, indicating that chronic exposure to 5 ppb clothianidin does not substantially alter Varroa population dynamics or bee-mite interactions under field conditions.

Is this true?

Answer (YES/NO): YES